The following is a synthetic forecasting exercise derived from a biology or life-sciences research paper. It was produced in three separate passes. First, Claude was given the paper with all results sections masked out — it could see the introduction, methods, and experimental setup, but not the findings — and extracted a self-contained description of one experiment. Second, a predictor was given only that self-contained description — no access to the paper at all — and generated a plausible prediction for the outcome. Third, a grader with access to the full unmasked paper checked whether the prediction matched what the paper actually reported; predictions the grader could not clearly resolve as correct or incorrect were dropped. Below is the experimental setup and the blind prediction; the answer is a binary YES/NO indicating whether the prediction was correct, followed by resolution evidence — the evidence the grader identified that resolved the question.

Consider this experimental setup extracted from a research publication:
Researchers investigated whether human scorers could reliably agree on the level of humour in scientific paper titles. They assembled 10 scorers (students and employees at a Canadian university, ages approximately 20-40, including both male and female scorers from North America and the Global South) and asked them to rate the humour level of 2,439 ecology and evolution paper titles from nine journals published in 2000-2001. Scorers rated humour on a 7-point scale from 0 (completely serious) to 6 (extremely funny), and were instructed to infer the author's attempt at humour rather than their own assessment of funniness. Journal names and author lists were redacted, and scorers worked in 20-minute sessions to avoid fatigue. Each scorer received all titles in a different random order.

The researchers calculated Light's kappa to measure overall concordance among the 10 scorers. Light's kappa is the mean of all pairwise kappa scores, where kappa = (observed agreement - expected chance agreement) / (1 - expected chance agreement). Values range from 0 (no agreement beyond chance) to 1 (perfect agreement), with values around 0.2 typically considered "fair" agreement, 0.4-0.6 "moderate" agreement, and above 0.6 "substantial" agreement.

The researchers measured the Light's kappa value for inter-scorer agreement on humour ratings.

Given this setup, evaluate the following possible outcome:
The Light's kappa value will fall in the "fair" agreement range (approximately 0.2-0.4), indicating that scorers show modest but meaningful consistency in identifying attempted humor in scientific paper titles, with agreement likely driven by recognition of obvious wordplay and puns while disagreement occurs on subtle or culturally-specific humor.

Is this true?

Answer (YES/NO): YES